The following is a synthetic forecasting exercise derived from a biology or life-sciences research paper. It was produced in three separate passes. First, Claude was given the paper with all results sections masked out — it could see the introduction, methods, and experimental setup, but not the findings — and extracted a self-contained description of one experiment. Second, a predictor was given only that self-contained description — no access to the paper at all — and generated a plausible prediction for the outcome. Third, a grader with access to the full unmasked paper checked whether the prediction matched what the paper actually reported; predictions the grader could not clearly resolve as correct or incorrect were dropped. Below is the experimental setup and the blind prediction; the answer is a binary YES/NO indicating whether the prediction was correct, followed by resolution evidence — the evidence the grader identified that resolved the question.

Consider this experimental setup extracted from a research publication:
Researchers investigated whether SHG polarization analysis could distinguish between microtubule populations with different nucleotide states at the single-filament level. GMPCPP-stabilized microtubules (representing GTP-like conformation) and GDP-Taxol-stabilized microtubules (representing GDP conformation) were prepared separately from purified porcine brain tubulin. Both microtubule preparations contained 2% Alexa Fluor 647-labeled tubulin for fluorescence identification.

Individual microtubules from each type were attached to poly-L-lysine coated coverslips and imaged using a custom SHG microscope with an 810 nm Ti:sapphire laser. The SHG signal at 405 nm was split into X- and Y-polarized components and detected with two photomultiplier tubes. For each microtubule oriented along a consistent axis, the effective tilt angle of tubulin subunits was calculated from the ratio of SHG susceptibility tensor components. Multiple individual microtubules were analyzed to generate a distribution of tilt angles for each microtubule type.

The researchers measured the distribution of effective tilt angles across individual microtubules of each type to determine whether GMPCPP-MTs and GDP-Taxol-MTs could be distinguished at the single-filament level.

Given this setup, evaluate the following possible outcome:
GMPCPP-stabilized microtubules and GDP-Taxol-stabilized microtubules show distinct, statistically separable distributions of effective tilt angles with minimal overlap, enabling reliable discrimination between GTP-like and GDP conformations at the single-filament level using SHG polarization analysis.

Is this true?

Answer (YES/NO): NO